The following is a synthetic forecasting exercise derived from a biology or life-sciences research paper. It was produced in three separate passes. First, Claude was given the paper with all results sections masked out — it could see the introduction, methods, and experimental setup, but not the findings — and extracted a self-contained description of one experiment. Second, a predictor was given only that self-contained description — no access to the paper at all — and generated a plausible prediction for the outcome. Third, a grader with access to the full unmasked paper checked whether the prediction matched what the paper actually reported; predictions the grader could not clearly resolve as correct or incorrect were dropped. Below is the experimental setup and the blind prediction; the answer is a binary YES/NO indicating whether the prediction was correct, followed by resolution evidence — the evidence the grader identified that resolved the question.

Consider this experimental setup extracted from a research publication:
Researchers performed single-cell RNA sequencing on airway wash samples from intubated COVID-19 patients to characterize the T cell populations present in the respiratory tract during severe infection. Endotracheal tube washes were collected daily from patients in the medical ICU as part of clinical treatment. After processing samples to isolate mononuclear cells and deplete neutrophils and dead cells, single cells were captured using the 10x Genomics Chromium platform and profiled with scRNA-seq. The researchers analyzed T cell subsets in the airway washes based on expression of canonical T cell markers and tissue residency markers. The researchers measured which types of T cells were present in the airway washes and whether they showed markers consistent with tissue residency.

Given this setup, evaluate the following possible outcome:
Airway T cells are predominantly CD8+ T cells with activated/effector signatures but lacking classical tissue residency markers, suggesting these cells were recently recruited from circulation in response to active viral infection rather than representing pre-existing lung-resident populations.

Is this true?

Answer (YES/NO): NO